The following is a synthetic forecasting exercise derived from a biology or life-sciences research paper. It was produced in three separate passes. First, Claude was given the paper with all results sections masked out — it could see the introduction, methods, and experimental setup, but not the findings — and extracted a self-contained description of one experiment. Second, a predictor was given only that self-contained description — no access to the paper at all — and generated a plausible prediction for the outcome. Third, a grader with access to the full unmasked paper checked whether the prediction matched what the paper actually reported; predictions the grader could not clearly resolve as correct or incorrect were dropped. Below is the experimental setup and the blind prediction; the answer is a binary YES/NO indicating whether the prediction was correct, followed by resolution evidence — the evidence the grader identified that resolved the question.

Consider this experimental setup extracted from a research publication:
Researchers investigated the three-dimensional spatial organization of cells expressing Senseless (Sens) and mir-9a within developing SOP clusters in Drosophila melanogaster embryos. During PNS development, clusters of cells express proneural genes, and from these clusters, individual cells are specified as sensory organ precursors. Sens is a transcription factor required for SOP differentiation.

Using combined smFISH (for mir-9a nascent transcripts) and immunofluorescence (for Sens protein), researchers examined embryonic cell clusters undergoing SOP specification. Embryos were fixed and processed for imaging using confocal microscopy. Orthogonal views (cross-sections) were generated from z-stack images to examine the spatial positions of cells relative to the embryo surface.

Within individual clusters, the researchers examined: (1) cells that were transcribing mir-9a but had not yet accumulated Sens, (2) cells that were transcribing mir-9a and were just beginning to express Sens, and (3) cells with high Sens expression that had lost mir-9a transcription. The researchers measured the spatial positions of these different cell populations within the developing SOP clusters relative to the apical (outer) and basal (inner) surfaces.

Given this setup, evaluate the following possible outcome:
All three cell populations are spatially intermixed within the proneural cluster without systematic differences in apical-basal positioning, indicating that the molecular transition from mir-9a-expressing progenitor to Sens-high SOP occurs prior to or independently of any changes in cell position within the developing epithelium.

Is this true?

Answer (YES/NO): NO